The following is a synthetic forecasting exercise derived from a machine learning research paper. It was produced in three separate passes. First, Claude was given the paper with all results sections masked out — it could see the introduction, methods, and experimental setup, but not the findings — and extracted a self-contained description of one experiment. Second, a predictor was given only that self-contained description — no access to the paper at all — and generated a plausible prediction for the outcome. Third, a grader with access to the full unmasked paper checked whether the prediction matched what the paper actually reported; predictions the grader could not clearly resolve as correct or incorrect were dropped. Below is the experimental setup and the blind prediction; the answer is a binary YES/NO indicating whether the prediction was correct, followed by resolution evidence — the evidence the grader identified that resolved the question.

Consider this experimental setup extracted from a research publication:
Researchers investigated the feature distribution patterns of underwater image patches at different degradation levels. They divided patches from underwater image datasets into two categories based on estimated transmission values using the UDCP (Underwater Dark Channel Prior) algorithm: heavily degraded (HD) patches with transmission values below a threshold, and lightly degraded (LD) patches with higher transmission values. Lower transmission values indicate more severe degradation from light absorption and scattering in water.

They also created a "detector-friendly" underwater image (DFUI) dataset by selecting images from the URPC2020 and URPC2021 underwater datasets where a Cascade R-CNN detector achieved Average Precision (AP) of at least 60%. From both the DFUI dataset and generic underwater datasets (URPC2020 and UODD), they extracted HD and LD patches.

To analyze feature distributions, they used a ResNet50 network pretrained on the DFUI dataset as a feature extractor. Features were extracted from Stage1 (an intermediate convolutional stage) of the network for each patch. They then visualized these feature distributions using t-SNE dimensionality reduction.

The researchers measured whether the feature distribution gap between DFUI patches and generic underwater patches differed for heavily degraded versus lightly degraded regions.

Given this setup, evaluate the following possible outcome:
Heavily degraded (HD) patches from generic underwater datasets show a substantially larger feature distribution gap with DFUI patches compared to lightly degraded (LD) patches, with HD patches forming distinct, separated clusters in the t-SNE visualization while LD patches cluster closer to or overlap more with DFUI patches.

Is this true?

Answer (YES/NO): YES